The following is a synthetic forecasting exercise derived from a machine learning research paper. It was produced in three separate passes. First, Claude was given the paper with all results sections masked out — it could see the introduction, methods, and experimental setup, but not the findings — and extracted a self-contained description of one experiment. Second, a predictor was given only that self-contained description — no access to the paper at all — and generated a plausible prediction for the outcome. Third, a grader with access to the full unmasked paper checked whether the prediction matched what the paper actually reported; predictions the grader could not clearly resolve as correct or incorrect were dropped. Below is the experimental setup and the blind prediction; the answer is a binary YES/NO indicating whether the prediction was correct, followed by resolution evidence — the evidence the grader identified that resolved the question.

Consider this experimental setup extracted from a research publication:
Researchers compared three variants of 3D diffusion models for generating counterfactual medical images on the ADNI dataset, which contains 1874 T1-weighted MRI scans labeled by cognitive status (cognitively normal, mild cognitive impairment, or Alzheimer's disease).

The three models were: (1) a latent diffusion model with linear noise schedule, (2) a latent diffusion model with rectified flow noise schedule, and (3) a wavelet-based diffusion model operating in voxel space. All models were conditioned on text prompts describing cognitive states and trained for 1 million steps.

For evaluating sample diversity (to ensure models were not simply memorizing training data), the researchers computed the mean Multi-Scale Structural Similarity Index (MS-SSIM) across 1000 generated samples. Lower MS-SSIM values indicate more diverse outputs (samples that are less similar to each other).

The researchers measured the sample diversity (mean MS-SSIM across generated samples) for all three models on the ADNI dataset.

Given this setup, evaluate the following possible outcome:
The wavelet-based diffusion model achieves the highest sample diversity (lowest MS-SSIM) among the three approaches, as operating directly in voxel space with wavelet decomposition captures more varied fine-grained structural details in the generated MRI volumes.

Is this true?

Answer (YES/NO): YES